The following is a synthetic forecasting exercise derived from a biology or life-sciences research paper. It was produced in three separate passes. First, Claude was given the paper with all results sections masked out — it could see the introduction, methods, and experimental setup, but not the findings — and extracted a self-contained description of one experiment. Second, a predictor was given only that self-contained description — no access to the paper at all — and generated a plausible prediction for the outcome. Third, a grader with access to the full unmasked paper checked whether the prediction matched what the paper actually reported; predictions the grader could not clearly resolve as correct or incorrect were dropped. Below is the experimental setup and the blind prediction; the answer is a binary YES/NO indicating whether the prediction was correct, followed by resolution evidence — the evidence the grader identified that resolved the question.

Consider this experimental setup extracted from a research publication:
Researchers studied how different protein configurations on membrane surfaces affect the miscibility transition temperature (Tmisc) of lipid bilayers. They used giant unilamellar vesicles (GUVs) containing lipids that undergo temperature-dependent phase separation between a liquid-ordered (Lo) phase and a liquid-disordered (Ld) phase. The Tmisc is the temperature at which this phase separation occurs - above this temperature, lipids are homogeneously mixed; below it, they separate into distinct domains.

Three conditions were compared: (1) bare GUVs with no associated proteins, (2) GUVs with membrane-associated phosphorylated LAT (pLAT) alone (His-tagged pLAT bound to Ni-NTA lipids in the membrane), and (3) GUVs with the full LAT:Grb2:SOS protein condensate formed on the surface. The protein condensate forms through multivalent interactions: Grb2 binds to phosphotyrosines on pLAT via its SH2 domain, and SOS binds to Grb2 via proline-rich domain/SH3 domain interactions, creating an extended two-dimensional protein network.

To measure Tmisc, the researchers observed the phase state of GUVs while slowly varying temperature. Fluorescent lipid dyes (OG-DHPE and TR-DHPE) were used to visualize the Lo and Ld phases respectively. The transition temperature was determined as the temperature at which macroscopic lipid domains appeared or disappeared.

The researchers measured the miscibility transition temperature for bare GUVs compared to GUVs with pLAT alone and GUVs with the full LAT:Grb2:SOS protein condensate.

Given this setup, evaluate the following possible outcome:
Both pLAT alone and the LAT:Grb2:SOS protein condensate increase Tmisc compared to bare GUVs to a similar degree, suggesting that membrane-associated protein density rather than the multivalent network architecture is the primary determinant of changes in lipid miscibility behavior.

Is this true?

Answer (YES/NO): NO